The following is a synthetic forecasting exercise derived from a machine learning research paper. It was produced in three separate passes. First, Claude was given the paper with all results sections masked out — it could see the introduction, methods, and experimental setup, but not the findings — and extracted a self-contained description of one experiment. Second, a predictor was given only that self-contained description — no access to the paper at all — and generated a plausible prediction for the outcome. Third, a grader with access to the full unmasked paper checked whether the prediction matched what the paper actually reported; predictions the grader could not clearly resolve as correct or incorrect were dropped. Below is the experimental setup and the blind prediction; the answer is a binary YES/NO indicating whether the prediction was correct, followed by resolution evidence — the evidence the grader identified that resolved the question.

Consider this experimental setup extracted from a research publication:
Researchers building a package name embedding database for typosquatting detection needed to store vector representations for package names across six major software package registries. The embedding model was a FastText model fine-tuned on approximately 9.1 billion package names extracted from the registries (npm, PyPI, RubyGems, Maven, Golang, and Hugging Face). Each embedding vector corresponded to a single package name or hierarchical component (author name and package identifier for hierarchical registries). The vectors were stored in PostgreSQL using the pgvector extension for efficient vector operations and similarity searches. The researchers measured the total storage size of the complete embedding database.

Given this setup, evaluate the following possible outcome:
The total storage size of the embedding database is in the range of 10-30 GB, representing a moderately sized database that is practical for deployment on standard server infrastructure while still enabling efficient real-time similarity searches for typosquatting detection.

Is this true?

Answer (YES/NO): YES